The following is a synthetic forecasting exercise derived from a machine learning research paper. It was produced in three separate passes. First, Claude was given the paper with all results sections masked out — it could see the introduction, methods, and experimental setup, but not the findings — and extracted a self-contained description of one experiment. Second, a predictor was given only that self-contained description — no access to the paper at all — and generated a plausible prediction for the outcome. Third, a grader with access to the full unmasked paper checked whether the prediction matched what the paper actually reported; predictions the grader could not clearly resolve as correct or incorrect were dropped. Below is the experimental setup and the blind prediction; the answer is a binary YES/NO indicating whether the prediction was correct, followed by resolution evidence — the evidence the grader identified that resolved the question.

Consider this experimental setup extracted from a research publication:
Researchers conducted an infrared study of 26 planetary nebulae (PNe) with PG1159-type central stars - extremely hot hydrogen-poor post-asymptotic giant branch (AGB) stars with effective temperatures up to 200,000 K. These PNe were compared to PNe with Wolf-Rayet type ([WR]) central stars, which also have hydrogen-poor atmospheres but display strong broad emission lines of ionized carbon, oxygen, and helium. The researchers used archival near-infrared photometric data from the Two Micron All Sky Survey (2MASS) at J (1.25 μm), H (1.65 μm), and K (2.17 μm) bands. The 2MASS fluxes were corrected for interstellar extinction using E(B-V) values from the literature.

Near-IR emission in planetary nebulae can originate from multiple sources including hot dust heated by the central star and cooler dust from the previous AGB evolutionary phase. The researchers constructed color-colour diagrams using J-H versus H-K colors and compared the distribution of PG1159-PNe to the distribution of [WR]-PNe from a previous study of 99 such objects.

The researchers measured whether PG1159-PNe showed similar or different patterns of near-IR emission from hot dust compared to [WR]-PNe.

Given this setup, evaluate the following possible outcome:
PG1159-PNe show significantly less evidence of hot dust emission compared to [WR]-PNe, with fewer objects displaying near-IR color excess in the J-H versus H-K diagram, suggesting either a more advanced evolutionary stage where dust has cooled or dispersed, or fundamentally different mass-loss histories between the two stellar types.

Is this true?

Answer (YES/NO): NO